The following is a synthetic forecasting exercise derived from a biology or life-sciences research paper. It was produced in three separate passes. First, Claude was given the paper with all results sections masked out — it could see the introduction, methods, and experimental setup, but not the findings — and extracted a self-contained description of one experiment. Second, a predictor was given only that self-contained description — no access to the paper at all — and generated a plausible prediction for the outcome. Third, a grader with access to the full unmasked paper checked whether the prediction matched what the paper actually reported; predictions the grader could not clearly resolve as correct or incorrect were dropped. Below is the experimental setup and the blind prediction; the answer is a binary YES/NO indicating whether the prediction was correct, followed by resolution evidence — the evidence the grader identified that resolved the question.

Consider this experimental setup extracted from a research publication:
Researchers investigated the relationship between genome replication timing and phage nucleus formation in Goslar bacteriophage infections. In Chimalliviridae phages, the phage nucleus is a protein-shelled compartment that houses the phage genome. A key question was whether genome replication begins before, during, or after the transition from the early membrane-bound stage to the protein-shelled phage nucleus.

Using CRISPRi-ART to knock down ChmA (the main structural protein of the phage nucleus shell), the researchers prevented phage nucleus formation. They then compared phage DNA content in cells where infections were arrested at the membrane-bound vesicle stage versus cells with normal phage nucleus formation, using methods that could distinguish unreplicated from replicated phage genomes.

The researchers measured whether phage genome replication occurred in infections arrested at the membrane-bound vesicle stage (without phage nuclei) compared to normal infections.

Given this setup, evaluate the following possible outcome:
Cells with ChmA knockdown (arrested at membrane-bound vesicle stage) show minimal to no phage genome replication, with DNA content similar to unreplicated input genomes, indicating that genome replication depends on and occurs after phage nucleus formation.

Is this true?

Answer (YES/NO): YES